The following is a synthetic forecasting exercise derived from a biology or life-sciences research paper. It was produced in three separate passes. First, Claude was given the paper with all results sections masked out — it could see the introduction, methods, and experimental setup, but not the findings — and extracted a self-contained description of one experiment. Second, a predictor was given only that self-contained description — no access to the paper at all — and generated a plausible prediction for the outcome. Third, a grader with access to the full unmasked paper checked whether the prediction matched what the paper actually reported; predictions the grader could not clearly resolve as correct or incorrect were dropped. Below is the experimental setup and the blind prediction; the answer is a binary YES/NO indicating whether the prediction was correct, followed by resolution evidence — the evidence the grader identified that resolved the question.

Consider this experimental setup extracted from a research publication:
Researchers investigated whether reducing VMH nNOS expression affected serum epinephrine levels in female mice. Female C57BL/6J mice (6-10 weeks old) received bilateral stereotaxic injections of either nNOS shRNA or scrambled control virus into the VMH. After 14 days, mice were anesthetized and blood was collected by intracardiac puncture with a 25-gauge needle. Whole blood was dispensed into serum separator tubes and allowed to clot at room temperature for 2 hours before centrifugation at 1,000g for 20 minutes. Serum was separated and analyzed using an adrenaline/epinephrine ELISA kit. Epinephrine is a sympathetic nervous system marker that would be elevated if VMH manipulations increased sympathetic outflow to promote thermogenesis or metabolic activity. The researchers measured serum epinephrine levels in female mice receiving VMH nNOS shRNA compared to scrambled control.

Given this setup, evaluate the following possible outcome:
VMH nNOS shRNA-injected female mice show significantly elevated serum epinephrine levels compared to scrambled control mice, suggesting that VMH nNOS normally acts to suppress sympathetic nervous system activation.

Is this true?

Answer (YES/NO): NO